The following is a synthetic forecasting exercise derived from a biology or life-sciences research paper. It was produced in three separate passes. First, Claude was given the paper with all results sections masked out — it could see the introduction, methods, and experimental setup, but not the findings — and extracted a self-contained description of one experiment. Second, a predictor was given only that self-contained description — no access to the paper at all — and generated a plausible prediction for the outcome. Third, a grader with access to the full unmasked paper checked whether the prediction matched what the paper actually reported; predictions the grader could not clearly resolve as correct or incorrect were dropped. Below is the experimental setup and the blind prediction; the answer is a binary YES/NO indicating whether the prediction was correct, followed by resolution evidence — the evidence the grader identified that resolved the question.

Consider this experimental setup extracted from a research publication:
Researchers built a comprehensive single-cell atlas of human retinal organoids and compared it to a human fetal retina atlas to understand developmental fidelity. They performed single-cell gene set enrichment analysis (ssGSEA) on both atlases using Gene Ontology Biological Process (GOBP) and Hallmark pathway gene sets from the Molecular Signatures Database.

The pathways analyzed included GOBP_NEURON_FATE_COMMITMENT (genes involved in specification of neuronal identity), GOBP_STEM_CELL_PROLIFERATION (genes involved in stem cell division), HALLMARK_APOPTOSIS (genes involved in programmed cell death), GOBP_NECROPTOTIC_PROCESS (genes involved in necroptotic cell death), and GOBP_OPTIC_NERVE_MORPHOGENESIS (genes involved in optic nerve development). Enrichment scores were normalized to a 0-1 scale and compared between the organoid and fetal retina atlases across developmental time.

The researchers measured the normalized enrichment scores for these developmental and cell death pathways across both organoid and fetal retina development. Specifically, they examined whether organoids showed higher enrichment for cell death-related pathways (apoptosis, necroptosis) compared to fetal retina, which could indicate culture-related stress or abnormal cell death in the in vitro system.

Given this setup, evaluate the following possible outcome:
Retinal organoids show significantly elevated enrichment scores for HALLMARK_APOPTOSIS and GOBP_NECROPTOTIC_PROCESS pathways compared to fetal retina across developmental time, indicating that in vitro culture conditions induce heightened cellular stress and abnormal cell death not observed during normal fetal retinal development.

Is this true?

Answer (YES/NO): YES